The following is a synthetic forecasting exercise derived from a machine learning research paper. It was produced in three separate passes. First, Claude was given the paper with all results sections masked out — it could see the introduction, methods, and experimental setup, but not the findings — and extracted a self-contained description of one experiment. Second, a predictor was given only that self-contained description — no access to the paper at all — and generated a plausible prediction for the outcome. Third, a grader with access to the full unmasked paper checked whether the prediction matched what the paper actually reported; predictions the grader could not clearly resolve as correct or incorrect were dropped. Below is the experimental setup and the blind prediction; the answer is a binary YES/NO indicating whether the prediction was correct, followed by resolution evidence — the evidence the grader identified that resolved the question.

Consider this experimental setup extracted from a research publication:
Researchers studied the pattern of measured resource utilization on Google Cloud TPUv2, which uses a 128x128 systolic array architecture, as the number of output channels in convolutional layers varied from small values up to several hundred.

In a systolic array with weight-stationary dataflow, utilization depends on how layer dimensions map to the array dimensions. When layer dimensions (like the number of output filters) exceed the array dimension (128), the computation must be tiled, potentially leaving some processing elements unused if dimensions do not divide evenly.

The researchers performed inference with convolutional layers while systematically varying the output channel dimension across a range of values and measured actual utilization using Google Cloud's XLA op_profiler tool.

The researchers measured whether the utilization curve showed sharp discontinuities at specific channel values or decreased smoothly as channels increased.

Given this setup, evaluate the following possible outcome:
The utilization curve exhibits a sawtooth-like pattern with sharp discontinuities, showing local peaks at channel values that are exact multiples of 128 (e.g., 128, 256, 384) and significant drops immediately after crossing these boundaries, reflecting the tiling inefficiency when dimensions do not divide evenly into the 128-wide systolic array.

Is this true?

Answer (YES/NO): YES